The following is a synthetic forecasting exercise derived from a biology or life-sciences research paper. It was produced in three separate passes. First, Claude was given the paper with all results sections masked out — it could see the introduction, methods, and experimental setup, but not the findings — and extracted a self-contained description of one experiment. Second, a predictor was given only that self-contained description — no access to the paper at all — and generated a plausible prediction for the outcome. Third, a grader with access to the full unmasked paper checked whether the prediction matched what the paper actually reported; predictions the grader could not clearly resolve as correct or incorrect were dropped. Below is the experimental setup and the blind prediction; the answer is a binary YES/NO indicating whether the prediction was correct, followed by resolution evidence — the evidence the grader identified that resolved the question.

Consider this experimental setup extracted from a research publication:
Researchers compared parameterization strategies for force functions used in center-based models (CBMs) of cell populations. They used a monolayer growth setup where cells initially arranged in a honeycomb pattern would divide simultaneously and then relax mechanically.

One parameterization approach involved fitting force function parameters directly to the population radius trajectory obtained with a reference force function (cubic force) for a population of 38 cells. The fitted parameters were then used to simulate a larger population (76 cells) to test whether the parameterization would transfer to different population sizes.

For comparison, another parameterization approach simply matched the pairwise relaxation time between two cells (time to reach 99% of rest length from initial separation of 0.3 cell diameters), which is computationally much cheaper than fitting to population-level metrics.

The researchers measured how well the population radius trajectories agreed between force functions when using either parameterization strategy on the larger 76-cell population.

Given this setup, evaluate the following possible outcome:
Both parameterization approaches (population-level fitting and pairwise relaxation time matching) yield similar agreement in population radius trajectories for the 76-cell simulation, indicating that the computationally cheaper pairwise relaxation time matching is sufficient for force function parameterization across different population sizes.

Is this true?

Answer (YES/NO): NO